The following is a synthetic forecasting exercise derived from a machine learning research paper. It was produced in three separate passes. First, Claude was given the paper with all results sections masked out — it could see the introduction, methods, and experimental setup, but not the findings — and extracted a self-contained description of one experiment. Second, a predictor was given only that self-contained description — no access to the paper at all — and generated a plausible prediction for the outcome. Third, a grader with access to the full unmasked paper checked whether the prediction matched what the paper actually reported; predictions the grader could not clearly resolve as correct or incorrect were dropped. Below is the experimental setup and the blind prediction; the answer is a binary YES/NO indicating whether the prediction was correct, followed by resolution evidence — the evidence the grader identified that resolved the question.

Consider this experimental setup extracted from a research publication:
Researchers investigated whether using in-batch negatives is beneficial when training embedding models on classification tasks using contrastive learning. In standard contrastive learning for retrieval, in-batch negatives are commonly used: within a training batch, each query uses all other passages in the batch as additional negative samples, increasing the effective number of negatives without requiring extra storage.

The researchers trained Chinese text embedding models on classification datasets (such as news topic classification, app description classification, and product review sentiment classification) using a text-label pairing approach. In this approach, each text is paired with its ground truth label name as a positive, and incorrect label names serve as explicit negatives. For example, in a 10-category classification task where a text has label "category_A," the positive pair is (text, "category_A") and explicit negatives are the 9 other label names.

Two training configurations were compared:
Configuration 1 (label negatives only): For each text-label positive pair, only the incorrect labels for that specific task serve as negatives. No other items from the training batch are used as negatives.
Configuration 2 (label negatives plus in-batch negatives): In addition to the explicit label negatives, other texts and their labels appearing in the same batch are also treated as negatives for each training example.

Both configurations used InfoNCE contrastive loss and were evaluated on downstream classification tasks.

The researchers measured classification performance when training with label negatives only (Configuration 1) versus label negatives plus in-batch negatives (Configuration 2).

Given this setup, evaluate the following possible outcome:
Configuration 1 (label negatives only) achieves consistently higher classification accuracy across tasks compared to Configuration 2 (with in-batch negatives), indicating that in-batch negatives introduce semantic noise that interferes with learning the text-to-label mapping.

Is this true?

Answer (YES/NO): YES